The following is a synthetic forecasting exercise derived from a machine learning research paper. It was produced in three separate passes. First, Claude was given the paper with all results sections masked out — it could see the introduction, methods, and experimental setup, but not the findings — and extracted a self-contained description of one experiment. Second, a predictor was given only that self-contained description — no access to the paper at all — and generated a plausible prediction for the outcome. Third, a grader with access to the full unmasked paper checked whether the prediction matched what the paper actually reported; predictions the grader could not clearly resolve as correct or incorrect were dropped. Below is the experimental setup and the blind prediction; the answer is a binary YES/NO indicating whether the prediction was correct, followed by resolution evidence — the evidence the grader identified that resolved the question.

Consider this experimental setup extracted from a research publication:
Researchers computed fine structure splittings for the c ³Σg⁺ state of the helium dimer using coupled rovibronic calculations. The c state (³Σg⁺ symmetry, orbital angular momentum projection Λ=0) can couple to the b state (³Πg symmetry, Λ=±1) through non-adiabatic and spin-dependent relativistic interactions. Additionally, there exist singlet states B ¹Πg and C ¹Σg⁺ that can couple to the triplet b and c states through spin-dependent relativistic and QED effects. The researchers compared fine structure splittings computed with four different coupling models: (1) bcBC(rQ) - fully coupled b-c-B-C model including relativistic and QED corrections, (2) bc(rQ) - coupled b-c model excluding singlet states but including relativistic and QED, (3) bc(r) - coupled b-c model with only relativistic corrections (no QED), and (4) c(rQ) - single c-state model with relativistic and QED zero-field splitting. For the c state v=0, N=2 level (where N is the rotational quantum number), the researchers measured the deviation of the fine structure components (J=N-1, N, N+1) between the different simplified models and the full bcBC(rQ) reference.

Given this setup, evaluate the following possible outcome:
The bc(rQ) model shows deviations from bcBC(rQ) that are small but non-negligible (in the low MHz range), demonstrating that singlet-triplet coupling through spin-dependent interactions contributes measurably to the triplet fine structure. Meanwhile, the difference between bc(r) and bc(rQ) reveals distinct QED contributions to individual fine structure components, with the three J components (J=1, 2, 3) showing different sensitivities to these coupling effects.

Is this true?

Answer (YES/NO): NO